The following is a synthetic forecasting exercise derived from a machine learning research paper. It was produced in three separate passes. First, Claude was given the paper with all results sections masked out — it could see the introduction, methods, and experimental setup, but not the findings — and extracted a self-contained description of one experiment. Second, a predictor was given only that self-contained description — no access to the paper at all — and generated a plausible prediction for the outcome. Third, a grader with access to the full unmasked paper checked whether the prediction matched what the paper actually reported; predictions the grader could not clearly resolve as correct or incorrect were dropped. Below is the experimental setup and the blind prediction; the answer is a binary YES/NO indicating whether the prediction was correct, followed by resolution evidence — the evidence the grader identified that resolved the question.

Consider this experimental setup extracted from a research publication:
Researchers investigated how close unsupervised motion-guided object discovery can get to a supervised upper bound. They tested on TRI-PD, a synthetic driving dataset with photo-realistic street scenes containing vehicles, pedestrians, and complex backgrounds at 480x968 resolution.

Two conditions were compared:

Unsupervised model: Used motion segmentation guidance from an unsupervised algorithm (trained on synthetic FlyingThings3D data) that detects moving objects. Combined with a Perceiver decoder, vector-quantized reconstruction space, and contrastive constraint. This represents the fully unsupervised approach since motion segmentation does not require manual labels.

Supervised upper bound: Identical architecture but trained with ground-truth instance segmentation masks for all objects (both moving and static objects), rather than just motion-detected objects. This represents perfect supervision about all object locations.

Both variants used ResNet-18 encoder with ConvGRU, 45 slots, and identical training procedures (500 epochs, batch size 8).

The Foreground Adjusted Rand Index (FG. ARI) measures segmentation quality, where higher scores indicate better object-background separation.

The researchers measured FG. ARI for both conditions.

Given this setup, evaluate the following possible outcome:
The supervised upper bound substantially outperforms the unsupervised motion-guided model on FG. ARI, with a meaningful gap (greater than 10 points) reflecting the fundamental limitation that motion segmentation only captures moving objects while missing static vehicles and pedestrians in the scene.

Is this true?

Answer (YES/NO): NO